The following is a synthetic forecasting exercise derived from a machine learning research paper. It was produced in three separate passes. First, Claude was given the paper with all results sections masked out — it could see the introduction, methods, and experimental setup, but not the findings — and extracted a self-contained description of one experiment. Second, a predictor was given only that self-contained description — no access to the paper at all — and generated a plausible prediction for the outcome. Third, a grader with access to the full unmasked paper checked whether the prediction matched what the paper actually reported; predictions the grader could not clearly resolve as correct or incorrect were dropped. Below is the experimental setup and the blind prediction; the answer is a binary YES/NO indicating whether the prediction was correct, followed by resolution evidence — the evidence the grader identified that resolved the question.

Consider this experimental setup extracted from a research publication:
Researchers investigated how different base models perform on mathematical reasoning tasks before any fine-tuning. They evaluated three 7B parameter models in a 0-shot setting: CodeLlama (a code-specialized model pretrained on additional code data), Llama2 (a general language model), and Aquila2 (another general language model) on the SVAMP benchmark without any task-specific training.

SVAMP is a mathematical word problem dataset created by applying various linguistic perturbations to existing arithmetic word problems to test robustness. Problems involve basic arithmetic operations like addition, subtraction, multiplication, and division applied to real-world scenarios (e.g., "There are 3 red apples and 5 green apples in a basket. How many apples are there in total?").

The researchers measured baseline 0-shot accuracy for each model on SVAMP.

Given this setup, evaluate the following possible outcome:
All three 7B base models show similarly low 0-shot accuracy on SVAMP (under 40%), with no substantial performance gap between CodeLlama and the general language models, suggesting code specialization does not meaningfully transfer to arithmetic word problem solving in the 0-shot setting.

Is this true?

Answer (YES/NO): NO